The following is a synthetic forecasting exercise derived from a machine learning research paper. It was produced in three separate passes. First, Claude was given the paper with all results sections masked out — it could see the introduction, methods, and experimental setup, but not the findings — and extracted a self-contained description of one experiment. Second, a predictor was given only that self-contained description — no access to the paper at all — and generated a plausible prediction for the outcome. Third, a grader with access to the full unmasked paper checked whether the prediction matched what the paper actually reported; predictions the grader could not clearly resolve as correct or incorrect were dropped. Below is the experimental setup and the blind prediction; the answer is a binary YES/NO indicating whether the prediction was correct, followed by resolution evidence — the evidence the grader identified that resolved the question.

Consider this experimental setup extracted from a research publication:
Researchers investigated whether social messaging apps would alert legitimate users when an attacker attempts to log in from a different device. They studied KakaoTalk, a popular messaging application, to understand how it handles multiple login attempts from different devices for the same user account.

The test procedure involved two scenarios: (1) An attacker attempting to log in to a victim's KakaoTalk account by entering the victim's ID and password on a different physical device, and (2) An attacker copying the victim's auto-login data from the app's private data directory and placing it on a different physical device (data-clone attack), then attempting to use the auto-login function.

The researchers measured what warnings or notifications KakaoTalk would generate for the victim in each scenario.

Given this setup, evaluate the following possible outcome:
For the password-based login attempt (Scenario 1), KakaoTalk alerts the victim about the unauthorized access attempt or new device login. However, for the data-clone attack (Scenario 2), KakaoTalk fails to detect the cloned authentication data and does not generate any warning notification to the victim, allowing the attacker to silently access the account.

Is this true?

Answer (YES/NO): NO